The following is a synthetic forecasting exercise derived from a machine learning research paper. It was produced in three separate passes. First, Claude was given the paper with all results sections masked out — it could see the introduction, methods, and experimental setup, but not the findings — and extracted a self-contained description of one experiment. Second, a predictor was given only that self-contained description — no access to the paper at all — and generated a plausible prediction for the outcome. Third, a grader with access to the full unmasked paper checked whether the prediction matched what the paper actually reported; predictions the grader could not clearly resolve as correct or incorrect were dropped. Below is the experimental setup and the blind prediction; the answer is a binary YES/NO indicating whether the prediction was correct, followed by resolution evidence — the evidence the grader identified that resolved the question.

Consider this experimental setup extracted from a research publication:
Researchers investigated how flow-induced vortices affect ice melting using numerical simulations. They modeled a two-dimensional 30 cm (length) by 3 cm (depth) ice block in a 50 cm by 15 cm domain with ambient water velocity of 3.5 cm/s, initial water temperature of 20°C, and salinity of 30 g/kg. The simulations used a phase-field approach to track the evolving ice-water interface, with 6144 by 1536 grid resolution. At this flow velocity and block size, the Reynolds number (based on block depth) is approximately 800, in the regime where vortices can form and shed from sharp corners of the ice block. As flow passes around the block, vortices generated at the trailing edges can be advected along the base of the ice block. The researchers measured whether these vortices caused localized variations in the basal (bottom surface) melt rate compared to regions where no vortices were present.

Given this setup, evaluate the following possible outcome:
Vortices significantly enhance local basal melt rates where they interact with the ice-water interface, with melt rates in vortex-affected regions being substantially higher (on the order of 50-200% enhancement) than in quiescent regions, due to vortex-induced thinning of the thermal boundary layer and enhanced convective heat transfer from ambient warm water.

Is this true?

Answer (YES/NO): YES